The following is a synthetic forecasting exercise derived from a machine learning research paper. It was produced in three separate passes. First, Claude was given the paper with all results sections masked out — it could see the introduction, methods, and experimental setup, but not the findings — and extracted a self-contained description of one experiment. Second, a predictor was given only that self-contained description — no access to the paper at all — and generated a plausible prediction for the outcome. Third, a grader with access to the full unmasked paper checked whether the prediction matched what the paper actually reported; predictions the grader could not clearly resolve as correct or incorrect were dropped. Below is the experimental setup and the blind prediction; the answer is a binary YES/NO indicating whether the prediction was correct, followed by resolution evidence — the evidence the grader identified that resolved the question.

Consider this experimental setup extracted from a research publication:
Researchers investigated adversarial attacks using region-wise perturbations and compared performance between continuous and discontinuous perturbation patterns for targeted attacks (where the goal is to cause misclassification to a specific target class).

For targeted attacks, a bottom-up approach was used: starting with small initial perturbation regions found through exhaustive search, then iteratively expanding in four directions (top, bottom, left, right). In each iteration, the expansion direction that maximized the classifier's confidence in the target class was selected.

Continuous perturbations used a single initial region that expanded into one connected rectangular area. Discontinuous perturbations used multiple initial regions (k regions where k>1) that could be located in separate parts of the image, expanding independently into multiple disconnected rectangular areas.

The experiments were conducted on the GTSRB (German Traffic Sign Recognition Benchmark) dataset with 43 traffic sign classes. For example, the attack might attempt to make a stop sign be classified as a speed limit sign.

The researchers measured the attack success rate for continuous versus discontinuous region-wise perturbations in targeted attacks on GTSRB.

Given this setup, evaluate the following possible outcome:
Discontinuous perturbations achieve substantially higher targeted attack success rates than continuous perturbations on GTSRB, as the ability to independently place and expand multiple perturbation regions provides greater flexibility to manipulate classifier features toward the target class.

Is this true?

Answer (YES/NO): YES